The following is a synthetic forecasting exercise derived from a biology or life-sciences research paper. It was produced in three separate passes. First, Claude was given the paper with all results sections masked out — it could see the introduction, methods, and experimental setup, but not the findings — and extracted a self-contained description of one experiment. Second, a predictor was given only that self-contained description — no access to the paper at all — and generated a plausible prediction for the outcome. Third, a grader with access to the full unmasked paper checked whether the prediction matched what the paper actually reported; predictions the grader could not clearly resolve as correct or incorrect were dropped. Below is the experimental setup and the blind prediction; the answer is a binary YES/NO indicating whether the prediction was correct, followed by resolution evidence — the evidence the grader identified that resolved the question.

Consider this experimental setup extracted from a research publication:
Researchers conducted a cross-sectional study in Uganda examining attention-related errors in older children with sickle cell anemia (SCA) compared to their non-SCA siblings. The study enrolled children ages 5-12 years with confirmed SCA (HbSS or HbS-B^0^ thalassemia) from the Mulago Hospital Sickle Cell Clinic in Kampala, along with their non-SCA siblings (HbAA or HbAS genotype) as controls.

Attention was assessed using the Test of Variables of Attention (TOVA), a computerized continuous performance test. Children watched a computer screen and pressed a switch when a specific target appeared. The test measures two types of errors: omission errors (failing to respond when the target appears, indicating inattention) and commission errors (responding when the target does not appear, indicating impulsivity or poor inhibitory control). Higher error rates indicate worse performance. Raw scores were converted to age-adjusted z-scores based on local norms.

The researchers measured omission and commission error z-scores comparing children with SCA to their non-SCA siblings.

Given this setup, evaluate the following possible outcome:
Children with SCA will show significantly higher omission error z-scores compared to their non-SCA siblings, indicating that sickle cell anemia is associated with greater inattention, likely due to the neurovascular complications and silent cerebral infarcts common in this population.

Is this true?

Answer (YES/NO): NO